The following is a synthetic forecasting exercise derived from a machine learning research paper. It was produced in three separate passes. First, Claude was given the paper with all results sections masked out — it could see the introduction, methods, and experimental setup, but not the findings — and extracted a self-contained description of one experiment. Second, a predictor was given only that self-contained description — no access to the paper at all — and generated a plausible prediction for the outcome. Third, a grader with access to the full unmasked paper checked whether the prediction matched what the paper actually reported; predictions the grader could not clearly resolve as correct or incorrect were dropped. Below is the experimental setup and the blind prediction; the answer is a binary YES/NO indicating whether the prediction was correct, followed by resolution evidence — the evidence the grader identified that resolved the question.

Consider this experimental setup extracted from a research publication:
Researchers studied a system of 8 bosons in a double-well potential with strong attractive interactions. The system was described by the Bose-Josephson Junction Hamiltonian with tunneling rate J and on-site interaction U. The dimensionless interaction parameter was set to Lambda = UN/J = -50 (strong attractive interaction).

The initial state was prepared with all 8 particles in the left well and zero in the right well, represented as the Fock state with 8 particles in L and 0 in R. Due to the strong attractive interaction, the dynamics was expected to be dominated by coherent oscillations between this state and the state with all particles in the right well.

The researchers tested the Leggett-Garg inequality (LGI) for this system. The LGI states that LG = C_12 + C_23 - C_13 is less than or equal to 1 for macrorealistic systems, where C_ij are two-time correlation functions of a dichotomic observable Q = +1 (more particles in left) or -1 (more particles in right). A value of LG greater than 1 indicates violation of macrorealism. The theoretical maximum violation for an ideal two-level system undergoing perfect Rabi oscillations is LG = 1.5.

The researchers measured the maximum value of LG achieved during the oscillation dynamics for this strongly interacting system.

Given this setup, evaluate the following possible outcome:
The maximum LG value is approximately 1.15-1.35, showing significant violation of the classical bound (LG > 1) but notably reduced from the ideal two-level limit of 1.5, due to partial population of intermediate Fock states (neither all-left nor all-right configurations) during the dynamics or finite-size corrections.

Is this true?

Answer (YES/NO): NO